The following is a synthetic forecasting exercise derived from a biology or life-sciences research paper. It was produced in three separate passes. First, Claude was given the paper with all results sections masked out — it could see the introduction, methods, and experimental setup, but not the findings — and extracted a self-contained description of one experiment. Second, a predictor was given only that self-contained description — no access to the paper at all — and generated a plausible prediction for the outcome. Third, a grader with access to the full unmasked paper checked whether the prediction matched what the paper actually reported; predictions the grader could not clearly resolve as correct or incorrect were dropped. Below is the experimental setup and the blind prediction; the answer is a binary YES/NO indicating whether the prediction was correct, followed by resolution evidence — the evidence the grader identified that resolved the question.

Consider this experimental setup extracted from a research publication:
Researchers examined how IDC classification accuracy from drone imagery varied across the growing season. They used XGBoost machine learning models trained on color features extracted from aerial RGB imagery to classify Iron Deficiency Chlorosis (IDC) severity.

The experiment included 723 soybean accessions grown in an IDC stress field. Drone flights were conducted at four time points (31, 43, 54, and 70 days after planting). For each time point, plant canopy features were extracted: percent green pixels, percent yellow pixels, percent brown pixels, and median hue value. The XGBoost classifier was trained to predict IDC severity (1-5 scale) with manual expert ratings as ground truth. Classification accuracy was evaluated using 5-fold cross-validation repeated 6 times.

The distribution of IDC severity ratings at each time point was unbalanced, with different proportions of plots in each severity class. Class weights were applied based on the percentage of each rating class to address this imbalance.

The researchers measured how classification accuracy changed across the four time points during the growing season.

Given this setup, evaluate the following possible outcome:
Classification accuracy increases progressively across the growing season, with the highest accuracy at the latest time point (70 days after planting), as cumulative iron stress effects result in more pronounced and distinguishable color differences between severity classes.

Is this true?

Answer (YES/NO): NO